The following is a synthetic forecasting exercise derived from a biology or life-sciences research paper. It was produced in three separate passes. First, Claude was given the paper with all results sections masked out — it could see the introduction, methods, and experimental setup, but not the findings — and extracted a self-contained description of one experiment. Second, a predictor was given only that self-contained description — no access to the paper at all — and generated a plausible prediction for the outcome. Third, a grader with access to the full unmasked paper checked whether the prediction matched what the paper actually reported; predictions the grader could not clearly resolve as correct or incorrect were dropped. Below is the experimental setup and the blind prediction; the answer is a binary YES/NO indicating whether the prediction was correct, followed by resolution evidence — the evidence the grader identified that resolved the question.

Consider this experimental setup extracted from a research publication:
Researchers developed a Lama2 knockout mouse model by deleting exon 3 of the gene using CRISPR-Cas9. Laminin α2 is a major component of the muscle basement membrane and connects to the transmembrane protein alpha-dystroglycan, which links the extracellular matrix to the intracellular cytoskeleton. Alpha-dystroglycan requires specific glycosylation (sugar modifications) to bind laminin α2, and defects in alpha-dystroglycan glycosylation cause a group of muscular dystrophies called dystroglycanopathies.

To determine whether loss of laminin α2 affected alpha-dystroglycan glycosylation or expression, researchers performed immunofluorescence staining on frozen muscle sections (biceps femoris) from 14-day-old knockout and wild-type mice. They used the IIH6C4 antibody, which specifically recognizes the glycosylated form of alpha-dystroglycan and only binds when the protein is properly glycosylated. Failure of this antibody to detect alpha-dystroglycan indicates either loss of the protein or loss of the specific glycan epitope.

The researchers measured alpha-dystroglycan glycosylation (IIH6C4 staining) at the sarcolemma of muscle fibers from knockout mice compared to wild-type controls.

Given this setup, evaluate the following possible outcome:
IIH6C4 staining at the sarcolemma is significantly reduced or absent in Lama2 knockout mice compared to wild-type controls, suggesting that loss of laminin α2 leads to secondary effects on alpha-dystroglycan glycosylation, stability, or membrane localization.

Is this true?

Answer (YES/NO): NO